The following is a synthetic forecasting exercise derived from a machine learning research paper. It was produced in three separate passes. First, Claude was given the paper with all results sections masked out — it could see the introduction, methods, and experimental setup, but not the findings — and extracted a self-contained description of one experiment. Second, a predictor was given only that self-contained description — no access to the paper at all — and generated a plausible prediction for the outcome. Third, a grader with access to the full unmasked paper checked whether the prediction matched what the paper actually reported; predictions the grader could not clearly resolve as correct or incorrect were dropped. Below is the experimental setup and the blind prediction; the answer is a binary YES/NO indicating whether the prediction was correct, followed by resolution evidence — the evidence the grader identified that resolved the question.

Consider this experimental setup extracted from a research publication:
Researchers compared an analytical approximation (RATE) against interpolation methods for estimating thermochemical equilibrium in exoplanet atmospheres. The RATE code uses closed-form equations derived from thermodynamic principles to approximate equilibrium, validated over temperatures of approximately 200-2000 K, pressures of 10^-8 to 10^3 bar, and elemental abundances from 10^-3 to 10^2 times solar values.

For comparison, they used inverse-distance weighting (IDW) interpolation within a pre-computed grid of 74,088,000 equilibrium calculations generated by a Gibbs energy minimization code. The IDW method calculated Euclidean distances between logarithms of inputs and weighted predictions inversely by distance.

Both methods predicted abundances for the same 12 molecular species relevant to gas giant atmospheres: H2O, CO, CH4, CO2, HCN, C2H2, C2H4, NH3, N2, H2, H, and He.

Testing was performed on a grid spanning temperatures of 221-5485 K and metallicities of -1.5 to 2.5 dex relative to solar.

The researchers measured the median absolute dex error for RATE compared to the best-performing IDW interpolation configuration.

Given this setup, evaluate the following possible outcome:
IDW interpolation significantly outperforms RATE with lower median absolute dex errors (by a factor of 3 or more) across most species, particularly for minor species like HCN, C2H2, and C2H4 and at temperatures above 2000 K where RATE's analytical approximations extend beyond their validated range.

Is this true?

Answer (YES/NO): NO